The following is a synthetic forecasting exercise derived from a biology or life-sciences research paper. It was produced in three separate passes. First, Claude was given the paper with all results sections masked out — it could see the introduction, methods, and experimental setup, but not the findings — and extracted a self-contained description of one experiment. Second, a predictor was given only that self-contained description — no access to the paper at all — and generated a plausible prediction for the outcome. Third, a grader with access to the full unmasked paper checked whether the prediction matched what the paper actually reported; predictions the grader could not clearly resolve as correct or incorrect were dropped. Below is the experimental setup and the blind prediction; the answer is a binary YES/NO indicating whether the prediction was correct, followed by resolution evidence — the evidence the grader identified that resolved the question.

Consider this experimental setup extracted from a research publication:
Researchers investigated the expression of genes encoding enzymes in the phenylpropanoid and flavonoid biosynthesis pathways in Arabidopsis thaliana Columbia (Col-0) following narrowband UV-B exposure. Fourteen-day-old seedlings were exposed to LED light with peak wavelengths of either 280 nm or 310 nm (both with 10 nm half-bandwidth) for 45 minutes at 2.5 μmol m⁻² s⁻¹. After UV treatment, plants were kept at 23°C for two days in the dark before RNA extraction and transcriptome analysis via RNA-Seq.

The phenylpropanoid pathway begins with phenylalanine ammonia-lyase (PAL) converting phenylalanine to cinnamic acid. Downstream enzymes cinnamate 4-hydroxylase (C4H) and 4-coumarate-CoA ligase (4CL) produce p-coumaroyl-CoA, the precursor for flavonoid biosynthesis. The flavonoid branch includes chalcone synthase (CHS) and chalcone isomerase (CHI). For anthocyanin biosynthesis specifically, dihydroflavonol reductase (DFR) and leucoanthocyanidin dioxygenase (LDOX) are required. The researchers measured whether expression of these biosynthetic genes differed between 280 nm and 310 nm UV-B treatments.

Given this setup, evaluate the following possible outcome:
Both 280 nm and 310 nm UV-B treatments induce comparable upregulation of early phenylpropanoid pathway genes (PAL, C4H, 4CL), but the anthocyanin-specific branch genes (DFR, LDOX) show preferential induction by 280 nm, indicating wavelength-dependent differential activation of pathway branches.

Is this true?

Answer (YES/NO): NO